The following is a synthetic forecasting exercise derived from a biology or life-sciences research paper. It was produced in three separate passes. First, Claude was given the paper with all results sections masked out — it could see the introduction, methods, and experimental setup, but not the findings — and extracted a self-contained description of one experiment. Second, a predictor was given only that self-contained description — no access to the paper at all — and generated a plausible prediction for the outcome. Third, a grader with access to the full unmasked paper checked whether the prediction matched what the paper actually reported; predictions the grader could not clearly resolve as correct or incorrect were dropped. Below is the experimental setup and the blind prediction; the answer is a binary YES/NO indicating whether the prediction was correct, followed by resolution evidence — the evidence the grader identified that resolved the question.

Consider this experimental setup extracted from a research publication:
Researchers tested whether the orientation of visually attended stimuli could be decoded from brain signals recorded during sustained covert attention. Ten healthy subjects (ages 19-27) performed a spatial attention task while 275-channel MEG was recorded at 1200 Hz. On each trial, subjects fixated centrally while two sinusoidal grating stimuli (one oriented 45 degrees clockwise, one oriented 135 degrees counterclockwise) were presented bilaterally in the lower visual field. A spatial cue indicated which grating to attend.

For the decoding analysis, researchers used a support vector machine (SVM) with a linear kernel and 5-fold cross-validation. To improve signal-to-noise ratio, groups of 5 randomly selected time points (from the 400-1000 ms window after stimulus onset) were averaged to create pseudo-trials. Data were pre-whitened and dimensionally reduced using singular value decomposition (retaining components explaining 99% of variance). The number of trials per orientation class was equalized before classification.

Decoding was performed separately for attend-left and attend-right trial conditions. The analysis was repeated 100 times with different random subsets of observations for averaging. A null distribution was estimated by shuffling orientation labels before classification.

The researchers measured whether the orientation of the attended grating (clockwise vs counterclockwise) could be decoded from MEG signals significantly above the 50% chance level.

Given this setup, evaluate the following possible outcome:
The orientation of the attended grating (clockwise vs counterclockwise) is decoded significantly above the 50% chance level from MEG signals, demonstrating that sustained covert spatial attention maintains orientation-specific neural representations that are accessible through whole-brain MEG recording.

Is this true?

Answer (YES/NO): YES